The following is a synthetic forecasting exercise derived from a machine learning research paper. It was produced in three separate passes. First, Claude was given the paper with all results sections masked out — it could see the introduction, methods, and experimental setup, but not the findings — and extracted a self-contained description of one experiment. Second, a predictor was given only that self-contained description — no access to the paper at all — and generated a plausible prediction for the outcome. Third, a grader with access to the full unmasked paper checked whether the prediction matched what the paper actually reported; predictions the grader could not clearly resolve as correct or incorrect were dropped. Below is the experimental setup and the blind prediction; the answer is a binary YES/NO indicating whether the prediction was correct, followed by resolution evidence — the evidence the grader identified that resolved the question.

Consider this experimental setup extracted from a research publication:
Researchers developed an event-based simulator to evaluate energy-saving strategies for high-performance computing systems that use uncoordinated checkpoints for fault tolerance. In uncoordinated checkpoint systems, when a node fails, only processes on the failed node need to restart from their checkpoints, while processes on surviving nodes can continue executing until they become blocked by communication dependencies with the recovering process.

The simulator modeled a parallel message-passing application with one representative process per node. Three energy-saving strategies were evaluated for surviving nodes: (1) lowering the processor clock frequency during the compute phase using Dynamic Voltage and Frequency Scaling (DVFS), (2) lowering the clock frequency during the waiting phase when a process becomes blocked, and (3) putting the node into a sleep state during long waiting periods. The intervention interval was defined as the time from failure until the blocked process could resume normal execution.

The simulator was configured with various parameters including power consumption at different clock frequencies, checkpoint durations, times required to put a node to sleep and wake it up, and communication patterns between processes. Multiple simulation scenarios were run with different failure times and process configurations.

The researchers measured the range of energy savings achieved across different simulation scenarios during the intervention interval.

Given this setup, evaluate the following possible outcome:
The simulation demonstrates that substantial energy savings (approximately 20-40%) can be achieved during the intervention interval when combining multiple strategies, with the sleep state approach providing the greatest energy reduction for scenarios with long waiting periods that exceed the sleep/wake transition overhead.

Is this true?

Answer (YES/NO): NO